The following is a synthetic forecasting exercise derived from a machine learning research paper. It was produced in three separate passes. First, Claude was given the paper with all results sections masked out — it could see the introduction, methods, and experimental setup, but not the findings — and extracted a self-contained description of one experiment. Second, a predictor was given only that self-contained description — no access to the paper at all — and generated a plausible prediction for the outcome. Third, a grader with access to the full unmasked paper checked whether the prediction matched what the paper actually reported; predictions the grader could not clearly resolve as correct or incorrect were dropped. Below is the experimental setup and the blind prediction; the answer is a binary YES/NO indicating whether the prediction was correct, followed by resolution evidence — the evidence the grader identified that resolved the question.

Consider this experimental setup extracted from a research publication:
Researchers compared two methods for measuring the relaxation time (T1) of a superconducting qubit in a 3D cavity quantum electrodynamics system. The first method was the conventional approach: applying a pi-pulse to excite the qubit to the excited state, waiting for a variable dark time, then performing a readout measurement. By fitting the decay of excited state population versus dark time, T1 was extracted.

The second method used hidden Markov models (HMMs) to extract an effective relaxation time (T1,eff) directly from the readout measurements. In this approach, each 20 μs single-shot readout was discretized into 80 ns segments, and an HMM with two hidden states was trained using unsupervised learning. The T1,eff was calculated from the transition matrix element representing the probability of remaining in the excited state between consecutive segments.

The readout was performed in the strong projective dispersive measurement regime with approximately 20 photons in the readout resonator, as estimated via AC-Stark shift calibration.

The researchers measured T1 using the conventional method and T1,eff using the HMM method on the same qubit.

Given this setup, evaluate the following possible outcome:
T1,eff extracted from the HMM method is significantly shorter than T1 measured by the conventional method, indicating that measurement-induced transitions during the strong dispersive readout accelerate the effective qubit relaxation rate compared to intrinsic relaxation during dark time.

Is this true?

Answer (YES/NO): YES